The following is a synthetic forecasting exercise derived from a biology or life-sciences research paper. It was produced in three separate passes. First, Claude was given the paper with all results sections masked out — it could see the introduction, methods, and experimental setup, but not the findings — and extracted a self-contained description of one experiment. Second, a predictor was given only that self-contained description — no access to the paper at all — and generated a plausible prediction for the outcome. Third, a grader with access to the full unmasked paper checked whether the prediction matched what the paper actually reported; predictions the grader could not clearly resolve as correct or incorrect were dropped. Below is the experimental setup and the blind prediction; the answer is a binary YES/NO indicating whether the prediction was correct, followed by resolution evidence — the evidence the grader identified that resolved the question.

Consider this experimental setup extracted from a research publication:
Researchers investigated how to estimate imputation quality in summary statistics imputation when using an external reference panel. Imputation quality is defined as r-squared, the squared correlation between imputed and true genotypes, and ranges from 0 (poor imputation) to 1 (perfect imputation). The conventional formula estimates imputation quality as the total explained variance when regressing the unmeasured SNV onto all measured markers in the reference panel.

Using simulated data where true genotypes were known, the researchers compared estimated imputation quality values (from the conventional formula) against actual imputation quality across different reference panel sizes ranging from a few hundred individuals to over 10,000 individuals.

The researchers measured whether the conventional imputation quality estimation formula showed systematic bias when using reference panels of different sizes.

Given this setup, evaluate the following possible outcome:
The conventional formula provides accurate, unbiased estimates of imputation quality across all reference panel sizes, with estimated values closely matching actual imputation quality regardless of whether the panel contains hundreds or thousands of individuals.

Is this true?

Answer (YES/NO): NO